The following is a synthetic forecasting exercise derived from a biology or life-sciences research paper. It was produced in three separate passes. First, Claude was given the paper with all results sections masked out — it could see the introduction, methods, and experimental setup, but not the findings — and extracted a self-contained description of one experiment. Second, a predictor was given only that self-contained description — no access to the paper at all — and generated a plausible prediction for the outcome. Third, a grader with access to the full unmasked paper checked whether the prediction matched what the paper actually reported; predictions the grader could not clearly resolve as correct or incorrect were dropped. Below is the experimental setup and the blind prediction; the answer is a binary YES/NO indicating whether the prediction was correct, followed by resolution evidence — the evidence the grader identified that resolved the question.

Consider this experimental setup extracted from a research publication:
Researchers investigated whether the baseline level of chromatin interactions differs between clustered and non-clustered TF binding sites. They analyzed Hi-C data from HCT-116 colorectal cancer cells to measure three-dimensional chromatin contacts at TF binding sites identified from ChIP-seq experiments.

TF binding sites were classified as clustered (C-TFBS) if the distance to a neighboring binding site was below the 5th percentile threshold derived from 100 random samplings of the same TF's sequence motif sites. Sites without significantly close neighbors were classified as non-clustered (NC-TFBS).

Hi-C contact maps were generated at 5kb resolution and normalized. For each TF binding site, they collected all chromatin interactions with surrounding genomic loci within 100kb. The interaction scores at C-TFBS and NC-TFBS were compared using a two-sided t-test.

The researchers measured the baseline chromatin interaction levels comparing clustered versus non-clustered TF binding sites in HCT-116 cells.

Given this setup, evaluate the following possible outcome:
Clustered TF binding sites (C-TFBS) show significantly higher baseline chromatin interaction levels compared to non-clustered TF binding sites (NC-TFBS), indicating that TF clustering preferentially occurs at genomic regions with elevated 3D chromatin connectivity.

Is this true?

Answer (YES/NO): YES